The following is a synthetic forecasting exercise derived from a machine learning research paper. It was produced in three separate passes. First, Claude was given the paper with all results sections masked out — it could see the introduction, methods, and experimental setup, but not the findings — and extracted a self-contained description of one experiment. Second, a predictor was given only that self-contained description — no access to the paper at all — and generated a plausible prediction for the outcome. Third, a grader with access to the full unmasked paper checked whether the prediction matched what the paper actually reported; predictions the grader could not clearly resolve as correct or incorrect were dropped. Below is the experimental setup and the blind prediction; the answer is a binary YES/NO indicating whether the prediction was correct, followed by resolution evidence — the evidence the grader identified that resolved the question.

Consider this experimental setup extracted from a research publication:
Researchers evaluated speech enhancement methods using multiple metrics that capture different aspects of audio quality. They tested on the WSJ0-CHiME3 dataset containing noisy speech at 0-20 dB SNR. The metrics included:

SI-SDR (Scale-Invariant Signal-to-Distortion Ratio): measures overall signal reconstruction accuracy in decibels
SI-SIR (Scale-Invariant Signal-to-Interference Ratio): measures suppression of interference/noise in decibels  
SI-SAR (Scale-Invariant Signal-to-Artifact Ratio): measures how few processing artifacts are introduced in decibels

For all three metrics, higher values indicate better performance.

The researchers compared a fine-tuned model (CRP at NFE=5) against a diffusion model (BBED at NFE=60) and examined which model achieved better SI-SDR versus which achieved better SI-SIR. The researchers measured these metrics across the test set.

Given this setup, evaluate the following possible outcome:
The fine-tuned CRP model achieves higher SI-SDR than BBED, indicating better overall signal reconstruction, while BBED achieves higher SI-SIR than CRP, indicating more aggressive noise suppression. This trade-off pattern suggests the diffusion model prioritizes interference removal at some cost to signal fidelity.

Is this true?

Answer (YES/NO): YES